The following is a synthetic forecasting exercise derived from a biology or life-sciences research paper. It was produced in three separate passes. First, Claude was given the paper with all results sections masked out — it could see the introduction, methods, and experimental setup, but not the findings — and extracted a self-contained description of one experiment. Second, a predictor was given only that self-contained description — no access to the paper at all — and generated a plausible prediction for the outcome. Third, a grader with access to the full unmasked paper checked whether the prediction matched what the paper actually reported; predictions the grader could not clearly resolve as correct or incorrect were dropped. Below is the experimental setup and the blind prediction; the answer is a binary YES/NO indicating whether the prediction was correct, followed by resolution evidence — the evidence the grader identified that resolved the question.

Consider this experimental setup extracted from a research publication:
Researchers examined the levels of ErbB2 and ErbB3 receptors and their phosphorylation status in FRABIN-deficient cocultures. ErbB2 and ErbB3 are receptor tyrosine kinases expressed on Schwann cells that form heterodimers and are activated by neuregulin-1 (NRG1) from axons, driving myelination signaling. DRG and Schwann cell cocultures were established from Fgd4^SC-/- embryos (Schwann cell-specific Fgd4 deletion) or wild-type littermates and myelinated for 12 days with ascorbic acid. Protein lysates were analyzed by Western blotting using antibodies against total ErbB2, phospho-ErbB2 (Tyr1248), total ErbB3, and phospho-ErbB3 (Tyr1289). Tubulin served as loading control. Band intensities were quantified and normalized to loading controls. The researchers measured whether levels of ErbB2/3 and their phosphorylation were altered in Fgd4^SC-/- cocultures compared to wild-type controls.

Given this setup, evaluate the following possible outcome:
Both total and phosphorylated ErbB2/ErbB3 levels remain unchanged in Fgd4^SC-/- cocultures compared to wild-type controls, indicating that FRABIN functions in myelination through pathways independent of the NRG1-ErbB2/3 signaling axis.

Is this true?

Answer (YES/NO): NO